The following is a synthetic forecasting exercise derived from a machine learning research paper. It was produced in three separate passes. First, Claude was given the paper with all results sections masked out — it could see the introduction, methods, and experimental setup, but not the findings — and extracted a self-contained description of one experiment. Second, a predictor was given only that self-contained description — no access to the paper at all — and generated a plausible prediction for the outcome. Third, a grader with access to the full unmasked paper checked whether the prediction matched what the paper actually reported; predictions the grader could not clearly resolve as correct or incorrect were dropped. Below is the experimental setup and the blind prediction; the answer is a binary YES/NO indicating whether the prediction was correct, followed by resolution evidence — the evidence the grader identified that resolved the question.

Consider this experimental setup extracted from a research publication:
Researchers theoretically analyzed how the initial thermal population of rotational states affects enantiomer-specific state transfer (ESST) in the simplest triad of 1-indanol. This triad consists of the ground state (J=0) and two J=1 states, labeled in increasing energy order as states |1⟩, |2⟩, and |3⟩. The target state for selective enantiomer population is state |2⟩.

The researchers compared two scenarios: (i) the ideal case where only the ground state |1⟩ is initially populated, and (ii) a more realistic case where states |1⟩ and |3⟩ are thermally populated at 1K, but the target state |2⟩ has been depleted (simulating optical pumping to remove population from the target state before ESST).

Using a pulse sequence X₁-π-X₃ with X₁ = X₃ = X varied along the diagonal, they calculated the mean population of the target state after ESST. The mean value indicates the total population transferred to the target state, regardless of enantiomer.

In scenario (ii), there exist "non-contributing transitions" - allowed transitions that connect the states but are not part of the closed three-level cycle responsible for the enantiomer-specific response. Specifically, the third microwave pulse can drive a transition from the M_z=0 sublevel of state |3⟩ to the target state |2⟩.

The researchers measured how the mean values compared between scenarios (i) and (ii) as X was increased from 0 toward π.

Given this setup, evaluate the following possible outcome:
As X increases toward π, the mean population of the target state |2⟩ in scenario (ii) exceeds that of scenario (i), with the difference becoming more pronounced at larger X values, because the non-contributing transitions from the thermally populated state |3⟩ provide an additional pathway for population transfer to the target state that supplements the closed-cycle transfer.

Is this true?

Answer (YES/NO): YES